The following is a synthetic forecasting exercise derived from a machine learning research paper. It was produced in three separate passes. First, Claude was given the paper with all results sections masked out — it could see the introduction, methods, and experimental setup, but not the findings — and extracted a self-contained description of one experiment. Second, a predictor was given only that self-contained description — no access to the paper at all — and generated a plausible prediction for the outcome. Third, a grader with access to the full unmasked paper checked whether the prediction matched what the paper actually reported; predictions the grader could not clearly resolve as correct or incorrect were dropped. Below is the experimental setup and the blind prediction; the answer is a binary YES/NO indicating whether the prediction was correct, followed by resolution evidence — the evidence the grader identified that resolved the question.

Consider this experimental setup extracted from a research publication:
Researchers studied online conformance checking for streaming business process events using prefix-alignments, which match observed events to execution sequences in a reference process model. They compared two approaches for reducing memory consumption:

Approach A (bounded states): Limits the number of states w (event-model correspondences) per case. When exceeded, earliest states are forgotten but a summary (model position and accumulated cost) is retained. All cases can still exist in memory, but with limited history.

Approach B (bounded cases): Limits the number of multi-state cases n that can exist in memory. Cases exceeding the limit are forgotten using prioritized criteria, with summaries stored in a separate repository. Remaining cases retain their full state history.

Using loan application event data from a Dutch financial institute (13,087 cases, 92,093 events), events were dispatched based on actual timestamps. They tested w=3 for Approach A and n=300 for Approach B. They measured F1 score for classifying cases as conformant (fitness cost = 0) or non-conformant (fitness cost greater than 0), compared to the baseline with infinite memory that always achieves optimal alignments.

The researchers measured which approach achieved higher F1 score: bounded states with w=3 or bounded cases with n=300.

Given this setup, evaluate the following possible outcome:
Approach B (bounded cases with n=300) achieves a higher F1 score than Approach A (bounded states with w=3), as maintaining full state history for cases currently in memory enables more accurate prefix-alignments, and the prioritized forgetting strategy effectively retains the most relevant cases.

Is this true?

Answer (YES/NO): NO